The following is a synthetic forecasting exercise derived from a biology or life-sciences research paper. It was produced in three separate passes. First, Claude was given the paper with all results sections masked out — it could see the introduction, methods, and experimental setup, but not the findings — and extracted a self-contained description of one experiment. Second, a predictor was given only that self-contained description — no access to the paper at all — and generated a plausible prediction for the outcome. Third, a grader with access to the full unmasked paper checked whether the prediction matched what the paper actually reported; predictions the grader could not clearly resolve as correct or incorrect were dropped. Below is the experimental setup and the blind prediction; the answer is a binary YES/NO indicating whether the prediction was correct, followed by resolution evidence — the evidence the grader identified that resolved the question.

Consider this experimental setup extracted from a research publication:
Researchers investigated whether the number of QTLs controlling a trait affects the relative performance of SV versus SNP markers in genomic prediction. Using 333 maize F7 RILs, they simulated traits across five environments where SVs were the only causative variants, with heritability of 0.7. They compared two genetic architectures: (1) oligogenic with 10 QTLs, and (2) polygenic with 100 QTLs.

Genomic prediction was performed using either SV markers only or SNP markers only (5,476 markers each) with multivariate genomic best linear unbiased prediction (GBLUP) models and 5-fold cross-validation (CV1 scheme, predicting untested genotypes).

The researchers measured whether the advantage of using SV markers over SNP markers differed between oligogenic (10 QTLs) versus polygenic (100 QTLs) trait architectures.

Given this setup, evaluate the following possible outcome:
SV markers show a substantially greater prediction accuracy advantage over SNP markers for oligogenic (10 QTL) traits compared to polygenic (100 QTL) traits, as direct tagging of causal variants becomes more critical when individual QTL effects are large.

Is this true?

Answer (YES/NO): NO